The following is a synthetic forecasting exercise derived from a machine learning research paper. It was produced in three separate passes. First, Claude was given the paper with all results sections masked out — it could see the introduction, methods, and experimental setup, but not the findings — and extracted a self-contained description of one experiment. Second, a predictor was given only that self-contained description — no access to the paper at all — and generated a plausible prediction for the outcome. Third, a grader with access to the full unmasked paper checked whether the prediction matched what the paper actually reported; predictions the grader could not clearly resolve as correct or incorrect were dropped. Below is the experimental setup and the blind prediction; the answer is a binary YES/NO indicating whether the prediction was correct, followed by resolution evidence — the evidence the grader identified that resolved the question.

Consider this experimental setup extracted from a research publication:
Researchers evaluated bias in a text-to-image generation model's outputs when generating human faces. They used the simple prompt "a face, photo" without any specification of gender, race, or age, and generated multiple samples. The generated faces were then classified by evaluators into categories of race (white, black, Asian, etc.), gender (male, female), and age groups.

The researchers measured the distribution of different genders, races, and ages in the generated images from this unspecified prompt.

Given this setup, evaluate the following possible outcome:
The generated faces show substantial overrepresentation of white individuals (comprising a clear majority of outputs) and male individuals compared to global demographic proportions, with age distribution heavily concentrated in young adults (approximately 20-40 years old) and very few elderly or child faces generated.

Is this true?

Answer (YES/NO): NO